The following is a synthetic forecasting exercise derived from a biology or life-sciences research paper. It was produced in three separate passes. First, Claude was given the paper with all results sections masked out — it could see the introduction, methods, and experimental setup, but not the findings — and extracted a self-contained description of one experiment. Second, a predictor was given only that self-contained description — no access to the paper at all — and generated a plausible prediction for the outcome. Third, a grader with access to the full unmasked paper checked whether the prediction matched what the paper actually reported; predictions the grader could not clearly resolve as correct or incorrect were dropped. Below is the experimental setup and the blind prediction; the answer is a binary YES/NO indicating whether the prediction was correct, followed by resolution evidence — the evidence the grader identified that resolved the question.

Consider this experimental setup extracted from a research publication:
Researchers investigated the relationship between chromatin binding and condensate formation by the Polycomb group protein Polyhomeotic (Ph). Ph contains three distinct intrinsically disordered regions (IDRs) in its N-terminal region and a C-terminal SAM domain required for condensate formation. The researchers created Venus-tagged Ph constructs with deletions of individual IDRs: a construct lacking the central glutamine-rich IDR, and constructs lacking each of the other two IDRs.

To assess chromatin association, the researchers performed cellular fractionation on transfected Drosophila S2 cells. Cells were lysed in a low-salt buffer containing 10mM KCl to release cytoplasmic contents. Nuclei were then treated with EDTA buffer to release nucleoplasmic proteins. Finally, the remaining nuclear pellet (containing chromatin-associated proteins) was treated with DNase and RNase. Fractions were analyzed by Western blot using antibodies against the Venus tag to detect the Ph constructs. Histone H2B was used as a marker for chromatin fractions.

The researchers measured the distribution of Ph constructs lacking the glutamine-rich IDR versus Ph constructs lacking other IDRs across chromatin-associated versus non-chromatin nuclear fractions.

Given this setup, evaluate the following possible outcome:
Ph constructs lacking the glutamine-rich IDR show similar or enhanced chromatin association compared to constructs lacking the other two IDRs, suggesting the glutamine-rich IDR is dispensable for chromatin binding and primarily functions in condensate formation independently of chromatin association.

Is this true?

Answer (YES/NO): NO